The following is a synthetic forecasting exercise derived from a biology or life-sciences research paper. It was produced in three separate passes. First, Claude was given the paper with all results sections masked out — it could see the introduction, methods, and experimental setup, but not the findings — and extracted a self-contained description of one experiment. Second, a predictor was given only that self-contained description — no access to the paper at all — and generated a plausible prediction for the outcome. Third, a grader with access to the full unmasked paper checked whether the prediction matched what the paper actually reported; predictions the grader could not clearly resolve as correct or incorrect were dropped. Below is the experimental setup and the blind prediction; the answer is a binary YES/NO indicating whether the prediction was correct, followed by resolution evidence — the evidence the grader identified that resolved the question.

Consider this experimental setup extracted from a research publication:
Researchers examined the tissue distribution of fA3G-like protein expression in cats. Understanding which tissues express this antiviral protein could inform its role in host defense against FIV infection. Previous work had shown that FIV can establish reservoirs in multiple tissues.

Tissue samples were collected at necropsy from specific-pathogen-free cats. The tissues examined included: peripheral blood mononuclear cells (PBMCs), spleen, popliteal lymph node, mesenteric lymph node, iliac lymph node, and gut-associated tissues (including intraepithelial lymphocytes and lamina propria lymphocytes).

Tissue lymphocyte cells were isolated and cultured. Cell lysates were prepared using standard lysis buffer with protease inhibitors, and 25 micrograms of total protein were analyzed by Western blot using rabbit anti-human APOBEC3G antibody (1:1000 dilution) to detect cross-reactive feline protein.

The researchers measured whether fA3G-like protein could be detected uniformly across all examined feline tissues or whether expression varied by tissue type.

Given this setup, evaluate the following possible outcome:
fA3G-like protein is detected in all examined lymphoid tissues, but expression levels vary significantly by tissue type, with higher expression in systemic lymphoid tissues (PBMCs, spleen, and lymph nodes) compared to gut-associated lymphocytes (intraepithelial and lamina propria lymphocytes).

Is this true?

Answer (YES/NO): NO